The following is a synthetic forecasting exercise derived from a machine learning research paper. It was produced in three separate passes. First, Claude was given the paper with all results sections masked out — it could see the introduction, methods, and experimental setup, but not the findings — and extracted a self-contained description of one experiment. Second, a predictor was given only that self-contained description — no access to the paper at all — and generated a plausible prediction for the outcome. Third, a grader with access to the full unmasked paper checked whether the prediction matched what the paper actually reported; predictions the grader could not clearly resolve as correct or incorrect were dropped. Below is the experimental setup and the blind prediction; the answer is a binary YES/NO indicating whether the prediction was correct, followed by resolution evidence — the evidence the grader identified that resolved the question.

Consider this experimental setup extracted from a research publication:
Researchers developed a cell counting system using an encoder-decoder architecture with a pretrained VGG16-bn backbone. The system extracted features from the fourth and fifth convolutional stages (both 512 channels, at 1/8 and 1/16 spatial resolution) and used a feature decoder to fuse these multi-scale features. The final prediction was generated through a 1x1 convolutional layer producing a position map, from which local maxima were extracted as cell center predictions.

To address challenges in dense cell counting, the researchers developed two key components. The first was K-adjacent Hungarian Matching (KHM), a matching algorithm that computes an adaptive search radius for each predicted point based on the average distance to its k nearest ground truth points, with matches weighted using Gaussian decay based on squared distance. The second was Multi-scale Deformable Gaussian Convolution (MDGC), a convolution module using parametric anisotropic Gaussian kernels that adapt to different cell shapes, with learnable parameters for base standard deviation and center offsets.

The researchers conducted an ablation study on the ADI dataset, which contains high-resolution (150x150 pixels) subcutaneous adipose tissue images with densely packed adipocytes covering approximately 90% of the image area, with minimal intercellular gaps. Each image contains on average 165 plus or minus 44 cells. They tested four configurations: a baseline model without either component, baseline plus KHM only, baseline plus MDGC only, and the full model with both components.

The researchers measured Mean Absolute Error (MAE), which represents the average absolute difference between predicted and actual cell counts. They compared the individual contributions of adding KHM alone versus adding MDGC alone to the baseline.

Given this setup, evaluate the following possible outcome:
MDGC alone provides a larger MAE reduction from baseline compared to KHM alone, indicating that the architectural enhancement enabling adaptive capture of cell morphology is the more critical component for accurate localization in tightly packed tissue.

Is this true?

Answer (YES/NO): YES